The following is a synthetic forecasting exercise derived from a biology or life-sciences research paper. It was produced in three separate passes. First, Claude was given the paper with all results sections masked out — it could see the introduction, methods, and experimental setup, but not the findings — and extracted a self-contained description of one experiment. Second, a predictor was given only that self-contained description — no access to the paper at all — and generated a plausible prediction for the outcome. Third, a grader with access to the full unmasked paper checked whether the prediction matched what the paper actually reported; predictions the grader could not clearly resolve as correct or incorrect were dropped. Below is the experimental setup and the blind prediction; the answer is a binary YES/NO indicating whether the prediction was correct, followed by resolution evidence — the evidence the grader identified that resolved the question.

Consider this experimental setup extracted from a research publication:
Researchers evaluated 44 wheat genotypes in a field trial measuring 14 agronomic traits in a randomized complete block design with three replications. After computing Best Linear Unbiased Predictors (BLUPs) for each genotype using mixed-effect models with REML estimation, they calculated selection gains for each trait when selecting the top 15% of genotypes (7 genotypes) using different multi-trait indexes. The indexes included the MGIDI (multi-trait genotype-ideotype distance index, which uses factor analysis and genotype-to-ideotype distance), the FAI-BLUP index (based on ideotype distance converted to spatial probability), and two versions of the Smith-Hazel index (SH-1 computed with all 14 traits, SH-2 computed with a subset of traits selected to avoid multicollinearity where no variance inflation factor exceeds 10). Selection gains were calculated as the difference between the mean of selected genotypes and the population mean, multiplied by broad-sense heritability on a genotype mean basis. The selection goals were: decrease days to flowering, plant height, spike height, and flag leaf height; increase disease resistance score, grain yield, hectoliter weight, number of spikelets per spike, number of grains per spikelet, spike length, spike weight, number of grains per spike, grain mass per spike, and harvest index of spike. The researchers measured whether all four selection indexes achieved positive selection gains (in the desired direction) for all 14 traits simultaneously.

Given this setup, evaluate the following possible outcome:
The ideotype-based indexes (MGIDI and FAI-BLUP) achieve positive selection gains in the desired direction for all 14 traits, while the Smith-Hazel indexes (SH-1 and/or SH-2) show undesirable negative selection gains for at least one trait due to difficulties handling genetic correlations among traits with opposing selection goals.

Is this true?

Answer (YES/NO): NO